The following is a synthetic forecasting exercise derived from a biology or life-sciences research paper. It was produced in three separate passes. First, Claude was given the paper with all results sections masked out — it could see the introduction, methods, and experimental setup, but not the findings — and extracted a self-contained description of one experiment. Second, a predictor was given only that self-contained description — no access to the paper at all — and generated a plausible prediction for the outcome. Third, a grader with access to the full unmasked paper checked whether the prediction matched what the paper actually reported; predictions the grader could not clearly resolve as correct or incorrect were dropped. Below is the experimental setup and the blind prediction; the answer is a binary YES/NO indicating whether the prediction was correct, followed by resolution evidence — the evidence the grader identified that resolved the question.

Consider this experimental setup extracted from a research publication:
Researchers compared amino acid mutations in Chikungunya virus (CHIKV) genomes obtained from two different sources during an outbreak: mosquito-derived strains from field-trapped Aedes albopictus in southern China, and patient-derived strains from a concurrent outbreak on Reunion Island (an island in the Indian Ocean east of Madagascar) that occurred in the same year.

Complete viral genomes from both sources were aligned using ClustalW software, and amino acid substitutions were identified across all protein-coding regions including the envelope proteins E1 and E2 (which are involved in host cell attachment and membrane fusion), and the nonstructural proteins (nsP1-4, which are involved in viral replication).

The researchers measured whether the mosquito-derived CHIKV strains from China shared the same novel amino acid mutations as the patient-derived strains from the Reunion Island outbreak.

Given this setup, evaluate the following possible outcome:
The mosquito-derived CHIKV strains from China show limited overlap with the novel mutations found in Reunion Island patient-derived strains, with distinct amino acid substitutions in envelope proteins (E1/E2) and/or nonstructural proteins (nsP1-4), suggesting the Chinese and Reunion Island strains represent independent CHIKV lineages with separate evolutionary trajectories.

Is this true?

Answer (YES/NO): NO